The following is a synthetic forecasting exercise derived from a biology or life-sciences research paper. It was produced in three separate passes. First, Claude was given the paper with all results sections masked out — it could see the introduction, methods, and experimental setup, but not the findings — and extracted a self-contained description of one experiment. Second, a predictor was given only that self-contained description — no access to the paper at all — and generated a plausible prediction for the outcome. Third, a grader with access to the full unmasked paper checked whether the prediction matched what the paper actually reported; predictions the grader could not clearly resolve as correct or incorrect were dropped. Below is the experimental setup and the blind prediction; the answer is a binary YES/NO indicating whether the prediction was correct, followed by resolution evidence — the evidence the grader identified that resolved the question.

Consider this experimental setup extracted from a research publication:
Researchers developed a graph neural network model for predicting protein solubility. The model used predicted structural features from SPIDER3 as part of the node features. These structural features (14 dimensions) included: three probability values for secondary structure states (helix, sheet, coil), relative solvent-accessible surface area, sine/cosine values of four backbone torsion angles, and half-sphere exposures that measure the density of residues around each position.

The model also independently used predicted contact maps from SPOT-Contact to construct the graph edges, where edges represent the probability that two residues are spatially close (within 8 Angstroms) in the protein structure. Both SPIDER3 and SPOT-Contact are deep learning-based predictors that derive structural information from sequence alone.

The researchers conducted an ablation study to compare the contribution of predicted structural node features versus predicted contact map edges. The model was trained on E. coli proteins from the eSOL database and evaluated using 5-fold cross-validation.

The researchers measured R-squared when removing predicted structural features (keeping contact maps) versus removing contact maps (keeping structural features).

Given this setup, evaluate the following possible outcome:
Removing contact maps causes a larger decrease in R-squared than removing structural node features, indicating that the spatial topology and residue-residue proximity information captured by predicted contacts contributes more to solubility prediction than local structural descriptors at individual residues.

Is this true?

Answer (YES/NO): NO